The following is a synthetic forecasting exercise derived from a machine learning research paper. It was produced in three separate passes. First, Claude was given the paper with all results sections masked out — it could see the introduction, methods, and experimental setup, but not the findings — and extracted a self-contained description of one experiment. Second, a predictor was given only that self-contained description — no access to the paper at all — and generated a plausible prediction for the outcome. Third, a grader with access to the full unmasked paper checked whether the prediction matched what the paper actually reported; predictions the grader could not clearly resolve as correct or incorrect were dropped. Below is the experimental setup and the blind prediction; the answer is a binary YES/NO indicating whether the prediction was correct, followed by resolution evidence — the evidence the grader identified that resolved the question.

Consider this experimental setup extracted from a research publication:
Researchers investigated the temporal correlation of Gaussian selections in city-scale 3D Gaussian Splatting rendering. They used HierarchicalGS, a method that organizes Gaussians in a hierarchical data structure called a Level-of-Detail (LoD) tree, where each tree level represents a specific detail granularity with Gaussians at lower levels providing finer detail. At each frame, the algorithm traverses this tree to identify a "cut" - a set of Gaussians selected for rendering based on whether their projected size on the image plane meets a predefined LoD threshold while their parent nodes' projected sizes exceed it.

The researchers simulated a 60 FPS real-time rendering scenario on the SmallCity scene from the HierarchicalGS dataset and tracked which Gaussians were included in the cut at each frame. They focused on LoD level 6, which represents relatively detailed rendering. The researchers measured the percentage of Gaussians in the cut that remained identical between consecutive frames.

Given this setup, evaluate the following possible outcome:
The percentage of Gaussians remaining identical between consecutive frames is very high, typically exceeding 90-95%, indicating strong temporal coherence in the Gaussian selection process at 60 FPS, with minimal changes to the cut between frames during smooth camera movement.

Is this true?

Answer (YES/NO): YES